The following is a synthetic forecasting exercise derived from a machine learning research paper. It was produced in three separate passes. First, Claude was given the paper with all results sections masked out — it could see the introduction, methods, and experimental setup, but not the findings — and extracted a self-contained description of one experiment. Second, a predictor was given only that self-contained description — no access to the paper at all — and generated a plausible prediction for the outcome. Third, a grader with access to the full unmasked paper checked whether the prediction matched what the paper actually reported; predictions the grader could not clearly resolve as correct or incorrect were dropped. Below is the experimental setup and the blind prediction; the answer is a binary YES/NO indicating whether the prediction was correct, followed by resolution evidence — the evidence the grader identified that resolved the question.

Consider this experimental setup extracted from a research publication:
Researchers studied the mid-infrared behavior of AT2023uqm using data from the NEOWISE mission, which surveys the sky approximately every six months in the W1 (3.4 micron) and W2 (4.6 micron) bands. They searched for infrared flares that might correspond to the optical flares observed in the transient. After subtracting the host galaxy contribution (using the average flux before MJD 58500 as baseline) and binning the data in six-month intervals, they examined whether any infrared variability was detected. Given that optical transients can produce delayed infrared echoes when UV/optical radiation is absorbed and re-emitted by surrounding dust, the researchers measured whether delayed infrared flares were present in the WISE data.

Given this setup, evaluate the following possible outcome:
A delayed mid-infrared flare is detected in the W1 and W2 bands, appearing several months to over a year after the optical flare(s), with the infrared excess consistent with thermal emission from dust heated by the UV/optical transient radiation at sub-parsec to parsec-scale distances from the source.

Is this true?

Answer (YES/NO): YES